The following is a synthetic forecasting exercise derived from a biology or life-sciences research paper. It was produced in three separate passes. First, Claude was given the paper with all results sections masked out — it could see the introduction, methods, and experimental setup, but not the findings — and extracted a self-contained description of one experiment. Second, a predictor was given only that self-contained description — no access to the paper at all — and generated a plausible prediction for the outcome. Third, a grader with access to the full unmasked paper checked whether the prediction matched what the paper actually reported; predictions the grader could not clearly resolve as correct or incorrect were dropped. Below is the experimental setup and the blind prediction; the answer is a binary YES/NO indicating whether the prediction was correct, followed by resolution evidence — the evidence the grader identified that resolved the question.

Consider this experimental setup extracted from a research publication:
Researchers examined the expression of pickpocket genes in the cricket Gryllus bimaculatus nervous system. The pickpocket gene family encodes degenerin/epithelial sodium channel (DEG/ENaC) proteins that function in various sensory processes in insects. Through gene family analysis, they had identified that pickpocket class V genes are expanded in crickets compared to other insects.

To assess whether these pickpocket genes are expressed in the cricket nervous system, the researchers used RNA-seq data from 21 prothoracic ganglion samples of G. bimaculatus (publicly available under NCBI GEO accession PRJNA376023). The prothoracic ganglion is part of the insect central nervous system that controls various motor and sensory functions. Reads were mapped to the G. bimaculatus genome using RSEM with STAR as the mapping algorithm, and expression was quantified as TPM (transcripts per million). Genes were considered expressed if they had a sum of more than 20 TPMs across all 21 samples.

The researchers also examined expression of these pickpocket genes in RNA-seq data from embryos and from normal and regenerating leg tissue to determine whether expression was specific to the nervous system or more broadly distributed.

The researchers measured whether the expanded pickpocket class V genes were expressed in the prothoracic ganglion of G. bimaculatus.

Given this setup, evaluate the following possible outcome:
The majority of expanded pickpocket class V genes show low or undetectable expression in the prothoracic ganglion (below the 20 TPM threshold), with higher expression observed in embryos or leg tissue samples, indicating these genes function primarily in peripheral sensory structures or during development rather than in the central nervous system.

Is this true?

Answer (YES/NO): NO